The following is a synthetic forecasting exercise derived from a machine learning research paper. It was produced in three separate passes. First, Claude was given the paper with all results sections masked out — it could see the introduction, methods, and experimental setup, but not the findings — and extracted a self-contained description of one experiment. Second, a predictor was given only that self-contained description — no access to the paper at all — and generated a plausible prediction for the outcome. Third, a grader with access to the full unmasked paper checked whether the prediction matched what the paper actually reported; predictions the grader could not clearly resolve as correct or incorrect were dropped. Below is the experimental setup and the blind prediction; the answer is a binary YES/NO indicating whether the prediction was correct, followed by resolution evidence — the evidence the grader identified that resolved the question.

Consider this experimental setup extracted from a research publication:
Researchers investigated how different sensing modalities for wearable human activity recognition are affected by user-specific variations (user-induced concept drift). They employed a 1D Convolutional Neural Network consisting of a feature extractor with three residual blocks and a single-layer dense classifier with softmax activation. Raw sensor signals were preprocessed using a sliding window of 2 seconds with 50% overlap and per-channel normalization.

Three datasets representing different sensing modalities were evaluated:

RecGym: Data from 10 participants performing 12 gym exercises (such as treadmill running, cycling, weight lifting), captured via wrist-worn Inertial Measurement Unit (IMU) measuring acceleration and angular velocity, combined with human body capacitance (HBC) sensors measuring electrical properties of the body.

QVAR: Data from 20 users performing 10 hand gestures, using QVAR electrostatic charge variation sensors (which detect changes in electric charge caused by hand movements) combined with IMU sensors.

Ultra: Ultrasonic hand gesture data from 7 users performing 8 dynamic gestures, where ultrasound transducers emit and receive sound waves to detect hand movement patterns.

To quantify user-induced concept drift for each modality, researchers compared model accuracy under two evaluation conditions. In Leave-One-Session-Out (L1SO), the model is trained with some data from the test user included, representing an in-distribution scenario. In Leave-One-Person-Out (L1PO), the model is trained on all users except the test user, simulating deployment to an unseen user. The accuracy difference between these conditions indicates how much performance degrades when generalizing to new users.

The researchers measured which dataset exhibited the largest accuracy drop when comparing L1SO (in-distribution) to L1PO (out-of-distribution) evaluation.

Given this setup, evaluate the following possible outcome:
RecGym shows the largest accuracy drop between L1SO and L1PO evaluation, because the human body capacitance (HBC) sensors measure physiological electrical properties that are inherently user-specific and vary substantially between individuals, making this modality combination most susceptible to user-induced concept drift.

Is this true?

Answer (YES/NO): NO